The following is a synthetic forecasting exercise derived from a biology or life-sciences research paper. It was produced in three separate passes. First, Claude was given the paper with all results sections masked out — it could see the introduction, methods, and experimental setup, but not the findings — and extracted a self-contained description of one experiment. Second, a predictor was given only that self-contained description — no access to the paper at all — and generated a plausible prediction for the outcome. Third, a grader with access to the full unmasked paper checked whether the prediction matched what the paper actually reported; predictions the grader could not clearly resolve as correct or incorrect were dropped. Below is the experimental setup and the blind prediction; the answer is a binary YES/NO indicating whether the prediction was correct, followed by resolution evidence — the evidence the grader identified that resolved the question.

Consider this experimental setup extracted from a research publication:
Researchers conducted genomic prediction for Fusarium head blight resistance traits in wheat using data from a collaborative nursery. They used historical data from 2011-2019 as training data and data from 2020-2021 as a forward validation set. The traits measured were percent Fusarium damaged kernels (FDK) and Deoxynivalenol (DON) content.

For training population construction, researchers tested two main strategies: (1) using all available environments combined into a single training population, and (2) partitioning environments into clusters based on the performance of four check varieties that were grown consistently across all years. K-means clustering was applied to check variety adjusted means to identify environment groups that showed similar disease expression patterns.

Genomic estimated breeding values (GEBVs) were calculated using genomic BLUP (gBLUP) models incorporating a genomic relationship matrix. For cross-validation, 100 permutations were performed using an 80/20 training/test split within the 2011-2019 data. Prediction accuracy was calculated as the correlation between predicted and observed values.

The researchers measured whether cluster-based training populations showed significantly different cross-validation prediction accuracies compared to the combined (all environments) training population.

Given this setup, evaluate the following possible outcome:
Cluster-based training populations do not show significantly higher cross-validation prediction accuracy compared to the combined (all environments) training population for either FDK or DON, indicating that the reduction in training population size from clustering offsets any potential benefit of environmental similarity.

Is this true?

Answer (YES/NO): YES